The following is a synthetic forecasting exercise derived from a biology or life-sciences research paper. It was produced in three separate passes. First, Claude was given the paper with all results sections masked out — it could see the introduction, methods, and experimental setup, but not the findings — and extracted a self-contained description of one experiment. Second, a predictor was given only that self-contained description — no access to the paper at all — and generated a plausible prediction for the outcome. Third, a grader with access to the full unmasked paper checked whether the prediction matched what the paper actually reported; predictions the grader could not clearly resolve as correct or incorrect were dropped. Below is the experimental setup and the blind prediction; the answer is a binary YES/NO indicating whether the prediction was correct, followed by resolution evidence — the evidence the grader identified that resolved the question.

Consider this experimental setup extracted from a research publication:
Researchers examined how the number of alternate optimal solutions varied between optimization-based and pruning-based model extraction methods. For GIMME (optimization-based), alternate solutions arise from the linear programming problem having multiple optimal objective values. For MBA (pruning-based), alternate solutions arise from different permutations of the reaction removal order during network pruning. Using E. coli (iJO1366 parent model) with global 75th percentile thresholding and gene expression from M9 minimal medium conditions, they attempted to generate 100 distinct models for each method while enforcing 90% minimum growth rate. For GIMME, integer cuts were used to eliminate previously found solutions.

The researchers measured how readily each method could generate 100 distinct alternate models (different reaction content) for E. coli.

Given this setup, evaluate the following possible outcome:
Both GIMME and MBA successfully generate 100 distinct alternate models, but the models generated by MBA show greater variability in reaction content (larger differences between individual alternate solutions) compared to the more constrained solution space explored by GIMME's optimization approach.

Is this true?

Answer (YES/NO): YES